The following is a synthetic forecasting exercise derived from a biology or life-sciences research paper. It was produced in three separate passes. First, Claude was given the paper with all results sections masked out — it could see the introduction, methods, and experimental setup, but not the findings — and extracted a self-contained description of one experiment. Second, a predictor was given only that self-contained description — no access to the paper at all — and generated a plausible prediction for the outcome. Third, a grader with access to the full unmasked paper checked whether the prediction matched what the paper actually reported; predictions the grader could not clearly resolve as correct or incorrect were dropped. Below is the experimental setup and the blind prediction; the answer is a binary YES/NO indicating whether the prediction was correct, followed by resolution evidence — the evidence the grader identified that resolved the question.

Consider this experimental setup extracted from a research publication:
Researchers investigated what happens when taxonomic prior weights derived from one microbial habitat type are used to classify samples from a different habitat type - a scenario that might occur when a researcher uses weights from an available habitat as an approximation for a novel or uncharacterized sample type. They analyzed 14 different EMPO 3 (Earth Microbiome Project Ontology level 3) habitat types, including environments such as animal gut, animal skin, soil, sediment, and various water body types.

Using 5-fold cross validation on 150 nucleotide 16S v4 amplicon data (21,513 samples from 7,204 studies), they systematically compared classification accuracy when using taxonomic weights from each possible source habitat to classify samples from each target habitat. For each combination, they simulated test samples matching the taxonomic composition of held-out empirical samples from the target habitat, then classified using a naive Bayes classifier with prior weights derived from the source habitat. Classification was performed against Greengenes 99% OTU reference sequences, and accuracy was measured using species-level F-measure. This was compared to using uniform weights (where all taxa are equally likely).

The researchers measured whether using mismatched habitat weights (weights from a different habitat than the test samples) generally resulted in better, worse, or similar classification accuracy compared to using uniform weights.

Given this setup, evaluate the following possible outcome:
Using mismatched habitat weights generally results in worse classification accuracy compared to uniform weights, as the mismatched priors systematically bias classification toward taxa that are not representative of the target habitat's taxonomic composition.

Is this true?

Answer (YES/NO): NO